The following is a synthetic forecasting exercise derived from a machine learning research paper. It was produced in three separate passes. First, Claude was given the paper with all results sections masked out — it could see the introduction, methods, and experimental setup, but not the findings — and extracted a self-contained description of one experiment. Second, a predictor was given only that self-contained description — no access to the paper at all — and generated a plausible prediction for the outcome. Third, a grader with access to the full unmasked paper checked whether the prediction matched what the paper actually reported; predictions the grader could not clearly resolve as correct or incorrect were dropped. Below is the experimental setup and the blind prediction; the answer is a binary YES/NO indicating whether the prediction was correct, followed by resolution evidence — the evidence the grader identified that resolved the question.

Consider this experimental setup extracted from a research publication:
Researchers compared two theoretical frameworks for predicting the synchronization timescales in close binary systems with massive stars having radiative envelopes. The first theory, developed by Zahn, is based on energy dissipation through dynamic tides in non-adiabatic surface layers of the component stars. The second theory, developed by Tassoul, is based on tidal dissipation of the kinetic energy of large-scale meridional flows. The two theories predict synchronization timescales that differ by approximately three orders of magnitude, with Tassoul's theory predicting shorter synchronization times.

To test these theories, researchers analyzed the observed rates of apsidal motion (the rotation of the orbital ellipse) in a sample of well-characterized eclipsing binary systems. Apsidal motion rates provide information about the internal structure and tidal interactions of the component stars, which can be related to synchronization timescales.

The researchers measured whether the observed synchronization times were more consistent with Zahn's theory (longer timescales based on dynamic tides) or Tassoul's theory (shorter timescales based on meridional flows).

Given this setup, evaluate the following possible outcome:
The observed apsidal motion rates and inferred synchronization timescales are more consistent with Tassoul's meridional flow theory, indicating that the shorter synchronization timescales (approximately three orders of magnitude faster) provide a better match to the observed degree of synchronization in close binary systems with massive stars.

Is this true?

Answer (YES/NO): NO